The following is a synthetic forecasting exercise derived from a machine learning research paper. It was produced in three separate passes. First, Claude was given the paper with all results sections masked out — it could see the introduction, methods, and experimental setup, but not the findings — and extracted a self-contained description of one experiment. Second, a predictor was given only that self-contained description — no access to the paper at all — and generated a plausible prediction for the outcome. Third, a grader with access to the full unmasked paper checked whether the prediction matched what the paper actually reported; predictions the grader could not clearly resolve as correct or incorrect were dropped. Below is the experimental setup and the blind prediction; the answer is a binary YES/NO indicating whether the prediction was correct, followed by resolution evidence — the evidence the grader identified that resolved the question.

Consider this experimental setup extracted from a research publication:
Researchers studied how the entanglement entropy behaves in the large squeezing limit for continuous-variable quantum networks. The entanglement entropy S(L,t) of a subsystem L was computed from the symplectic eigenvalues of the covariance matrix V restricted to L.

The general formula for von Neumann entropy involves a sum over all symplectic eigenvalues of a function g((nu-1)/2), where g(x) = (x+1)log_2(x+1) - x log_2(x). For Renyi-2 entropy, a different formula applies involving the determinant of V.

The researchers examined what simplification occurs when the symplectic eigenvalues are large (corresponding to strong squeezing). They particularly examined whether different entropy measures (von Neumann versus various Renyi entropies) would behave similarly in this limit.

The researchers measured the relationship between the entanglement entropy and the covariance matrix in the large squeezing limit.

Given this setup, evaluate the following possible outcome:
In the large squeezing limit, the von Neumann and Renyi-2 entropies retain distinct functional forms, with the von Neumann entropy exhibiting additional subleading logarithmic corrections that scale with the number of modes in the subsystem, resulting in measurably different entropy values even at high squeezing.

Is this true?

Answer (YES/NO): NO